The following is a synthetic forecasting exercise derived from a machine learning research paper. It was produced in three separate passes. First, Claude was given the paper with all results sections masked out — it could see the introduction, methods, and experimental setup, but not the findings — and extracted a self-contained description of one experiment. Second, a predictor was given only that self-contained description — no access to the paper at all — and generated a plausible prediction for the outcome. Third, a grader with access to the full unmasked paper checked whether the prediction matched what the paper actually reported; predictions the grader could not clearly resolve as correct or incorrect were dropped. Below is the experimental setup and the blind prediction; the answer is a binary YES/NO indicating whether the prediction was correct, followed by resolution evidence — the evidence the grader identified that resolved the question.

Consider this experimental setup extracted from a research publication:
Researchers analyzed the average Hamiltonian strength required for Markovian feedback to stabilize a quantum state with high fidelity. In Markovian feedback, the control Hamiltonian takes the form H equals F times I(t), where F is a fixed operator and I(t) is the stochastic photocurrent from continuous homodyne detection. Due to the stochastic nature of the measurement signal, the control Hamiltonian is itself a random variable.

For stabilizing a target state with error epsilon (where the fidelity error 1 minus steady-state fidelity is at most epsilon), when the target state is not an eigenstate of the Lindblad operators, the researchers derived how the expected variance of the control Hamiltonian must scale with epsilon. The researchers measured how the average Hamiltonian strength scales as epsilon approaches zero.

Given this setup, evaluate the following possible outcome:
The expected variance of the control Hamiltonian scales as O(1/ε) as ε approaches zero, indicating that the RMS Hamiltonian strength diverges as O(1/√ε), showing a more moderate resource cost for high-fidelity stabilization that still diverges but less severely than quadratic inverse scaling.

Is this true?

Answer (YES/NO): YES